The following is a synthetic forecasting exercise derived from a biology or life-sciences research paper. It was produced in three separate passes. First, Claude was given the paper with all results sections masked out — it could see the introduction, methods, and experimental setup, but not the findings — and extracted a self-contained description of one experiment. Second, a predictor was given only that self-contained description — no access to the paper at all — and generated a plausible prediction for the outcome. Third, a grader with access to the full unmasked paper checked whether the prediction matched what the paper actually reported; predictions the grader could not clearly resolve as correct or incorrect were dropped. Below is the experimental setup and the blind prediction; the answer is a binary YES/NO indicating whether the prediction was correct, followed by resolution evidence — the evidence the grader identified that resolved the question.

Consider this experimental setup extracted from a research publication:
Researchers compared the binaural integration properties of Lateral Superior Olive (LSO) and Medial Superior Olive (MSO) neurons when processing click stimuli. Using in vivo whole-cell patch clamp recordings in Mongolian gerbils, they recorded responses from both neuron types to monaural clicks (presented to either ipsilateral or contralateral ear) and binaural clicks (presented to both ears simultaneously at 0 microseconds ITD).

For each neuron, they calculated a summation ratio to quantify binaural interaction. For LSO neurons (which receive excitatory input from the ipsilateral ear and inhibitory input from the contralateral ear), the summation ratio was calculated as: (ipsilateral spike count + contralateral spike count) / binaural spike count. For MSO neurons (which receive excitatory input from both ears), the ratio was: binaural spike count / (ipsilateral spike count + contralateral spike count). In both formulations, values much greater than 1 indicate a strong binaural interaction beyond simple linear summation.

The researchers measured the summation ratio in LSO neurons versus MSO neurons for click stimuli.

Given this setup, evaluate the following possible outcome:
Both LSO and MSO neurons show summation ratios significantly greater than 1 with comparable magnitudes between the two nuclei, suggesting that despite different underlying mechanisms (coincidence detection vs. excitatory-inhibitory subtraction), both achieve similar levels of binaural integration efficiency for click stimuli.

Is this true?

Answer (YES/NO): NO